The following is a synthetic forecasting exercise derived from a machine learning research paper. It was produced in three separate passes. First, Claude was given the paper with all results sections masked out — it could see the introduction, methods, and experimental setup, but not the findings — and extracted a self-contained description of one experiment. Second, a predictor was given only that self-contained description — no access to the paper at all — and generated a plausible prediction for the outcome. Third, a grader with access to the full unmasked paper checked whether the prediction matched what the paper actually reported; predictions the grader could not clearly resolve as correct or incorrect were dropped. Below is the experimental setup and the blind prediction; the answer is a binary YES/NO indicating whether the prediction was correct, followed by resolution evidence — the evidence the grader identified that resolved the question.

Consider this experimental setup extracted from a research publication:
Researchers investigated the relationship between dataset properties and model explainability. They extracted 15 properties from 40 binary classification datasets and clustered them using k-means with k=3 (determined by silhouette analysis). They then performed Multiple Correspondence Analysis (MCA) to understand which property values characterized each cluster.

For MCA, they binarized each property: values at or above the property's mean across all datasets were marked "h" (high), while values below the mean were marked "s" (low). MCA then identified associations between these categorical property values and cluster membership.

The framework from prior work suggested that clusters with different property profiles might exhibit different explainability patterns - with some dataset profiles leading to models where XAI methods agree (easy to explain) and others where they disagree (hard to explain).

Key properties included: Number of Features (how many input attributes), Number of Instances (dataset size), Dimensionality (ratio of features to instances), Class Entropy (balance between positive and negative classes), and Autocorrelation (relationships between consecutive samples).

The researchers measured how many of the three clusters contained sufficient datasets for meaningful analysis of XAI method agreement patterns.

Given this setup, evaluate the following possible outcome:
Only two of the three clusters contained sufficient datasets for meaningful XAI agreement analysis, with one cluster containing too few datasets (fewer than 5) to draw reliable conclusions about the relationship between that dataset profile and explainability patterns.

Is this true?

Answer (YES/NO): YES